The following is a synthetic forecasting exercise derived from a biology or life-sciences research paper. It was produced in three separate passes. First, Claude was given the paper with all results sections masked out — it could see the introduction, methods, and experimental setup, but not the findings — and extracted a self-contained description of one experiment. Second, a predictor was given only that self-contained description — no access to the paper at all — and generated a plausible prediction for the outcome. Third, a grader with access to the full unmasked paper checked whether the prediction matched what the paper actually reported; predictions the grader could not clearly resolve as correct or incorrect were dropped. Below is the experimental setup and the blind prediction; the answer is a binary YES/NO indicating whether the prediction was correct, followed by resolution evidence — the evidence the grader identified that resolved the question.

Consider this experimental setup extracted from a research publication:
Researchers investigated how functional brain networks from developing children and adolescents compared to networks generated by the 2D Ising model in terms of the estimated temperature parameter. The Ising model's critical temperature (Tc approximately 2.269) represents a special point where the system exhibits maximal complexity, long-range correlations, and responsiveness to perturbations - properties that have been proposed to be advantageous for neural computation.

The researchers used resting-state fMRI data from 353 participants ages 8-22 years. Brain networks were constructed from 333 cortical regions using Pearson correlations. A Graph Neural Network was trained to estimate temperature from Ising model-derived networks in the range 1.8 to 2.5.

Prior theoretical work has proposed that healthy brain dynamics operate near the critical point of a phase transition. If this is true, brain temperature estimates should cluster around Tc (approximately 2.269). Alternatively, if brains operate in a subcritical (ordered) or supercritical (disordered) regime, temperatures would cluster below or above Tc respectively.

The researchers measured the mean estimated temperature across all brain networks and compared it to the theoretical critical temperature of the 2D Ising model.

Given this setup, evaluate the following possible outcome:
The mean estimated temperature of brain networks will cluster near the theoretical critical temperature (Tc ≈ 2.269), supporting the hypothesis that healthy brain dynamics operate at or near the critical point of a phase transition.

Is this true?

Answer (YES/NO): NO